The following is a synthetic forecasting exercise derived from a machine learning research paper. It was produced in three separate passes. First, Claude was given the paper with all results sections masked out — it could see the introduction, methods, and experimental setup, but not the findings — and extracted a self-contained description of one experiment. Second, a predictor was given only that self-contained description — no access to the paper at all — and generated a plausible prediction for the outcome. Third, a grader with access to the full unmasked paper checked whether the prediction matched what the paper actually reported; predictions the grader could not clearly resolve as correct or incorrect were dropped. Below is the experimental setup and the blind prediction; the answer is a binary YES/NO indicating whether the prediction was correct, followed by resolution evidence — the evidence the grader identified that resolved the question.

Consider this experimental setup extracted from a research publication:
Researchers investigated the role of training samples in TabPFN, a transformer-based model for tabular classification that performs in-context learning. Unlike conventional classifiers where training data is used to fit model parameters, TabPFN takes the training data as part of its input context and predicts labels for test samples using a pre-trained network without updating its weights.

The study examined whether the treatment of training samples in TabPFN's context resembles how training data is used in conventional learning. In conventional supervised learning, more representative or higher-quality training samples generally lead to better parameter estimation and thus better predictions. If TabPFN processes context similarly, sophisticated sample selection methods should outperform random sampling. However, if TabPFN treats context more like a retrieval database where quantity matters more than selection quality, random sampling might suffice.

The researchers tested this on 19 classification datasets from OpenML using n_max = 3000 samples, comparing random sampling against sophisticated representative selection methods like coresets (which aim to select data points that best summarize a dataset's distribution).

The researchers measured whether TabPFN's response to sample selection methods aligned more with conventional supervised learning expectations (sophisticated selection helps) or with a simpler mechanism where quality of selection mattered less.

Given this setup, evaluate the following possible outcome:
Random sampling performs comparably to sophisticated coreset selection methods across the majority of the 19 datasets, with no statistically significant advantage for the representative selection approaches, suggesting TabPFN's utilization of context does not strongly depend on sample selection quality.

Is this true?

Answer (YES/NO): YES